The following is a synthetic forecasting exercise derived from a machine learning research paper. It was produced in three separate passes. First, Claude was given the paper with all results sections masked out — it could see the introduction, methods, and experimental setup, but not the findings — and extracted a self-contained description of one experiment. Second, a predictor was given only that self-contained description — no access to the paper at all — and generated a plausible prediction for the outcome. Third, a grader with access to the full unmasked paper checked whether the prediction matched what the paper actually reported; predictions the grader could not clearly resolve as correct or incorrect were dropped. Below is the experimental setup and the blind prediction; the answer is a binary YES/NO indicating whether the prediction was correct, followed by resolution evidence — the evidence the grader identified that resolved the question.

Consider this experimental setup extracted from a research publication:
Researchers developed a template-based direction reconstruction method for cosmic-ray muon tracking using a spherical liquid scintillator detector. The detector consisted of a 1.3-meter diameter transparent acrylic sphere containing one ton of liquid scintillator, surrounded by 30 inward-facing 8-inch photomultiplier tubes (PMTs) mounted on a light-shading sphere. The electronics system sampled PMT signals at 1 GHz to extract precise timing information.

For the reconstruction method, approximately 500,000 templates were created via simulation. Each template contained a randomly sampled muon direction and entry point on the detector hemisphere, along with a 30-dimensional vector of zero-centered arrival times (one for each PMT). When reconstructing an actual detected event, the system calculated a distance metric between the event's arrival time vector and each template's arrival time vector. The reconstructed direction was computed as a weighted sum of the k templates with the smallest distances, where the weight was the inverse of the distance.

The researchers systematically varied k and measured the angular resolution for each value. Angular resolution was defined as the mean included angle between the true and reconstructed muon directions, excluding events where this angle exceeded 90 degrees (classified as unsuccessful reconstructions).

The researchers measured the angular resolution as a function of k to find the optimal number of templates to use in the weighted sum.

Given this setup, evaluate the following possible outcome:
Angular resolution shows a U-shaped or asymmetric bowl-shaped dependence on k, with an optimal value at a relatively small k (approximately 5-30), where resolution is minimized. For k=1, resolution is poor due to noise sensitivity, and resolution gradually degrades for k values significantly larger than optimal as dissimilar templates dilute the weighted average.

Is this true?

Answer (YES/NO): YES